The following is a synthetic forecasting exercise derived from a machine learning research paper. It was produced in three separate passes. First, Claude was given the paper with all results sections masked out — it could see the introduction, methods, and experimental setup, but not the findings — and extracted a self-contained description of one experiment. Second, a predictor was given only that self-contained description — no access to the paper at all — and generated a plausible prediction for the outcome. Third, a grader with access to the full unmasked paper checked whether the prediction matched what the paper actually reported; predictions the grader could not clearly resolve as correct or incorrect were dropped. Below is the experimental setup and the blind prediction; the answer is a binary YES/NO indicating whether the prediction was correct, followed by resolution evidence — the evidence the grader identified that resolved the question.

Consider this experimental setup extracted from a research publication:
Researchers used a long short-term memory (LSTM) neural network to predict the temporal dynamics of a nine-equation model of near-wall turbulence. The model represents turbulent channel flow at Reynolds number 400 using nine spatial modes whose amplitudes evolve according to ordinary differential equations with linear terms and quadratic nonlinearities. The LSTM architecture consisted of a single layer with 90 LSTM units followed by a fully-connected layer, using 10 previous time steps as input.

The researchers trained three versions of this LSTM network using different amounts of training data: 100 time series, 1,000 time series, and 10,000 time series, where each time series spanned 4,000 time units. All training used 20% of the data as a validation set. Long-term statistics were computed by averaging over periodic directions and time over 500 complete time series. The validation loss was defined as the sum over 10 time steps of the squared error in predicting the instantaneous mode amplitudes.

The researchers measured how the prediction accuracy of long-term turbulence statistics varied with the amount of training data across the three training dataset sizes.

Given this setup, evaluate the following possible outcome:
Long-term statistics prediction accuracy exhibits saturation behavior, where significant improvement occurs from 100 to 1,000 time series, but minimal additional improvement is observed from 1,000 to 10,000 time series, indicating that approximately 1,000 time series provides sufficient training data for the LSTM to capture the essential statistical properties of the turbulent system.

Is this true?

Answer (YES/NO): NO